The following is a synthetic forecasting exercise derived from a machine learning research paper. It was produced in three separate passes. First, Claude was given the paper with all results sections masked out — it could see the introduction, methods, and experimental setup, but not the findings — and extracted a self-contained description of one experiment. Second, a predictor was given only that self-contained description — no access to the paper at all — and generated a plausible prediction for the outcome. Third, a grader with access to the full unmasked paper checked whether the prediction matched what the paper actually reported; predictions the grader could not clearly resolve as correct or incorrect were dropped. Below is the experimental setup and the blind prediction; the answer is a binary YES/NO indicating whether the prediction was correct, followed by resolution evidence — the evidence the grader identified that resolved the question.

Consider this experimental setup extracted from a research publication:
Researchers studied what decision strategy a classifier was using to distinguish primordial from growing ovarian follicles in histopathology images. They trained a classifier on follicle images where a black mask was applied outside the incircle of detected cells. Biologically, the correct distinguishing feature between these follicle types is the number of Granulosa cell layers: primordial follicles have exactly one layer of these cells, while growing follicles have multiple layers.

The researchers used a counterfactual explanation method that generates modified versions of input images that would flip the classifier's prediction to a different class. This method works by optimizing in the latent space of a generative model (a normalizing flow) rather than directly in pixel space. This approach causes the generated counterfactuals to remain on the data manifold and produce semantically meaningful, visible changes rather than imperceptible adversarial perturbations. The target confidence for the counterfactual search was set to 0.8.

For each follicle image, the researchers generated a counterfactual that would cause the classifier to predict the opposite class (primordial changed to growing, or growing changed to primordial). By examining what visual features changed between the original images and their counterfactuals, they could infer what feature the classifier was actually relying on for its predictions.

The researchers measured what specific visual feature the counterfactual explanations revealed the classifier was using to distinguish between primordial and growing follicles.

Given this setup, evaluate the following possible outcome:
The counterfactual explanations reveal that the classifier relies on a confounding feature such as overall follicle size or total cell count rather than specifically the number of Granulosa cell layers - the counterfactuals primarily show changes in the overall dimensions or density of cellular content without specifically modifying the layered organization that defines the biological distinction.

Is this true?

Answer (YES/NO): YES